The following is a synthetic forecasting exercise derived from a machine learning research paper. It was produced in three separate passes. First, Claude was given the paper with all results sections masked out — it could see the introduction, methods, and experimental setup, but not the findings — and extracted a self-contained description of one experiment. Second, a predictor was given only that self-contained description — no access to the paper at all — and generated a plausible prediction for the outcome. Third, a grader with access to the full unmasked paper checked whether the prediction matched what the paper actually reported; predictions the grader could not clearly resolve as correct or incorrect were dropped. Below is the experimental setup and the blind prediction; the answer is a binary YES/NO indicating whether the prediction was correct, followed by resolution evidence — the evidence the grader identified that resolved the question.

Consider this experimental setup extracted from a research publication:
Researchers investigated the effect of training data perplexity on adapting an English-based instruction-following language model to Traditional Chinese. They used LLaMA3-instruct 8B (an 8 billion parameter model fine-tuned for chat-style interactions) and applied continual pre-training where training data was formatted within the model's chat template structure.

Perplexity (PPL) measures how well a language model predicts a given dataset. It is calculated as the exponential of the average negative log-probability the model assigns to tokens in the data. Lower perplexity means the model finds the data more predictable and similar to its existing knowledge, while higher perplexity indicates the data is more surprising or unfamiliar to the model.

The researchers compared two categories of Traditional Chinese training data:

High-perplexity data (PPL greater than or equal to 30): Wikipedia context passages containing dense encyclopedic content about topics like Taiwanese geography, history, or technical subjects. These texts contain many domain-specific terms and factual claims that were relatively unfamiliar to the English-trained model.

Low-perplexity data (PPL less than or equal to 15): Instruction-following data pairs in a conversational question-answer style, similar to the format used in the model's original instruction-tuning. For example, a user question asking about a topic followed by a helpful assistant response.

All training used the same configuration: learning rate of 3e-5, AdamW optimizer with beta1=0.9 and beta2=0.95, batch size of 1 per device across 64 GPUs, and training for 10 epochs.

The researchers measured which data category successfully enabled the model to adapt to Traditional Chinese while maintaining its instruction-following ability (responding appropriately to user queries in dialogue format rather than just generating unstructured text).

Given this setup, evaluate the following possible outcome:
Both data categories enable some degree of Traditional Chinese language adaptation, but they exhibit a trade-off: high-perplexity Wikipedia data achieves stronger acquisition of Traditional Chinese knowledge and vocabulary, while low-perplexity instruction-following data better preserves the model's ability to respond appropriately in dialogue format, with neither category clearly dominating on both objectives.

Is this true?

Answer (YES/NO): NO